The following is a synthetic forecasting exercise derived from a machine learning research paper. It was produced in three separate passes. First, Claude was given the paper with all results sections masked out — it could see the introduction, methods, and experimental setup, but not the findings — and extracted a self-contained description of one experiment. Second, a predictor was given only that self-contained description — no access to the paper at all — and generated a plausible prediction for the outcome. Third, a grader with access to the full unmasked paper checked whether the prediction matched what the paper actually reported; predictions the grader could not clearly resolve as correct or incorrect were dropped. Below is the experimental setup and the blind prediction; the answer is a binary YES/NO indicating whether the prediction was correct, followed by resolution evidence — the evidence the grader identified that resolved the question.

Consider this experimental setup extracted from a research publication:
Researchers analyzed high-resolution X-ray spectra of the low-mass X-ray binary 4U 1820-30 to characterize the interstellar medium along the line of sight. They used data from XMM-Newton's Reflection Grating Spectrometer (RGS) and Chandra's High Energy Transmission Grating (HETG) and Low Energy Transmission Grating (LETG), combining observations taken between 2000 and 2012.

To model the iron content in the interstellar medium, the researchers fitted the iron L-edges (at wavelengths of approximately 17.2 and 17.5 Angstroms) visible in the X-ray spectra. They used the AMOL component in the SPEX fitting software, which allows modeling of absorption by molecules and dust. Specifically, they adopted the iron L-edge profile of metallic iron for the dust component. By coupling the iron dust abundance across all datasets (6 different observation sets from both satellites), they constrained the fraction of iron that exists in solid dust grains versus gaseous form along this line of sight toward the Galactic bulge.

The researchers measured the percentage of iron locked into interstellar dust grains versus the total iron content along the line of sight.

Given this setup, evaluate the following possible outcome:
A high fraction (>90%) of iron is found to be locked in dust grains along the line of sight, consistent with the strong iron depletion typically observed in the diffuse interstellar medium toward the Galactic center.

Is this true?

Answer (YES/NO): YES